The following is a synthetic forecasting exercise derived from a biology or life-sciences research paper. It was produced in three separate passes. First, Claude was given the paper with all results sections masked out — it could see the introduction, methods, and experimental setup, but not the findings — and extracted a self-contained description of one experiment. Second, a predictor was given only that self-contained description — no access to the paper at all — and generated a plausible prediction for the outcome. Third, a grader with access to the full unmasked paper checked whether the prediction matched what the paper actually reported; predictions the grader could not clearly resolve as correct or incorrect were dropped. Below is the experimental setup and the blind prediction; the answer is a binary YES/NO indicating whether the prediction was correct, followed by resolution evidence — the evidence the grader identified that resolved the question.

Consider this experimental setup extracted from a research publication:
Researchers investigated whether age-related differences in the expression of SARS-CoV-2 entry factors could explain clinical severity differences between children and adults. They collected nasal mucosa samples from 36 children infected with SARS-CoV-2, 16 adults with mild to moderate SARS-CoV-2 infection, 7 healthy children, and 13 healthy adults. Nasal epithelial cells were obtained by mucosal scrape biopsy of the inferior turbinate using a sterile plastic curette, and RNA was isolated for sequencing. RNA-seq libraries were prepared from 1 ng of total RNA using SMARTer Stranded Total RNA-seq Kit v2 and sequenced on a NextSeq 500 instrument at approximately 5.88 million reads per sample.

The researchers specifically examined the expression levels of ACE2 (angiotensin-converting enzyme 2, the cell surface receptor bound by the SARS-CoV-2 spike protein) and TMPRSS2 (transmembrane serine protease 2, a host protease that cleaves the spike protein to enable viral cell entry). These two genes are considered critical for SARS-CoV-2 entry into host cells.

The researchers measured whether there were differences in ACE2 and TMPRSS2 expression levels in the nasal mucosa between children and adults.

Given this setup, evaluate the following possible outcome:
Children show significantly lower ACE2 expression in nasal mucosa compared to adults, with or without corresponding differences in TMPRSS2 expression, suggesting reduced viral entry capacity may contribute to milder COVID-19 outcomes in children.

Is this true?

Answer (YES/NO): NO